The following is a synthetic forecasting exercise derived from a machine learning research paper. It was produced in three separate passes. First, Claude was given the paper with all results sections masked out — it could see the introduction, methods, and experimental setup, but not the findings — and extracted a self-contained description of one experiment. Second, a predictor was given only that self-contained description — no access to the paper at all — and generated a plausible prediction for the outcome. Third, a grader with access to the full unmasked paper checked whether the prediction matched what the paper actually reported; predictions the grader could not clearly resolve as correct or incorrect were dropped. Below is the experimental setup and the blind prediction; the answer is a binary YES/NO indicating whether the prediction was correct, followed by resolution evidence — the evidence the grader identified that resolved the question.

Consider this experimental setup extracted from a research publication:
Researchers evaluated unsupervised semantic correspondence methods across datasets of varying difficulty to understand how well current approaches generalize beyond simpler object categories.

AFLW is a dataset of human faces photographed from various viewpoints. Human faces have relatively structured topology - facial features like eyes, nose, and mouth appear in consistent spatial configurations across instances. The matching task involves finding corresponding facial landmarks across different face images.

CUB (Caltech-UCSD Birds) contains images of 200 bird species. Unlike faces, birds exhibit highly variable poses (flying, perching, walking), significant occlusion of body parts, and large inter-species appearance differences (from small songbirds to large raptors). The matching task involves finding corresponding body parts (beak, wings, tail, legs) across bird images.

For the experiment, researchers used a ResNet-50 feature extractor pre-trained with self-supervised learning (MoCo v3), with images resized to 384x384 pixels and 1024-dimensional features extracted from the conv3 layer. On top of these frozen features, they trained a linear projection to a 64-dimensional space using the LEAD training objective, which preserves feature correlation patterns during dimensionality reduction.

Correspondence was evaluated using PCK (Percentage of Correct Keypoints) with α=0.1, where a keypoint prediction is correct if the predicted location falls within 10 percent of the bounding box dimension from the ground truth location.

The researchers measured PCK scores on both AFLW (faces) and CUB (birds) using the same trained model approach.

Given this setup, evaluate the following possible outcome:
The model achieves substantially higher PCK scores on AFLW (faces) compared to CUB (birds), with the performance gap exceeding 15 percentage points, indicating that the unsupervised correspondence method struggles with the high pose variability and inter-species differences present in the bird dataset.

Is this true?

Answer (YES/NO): YES